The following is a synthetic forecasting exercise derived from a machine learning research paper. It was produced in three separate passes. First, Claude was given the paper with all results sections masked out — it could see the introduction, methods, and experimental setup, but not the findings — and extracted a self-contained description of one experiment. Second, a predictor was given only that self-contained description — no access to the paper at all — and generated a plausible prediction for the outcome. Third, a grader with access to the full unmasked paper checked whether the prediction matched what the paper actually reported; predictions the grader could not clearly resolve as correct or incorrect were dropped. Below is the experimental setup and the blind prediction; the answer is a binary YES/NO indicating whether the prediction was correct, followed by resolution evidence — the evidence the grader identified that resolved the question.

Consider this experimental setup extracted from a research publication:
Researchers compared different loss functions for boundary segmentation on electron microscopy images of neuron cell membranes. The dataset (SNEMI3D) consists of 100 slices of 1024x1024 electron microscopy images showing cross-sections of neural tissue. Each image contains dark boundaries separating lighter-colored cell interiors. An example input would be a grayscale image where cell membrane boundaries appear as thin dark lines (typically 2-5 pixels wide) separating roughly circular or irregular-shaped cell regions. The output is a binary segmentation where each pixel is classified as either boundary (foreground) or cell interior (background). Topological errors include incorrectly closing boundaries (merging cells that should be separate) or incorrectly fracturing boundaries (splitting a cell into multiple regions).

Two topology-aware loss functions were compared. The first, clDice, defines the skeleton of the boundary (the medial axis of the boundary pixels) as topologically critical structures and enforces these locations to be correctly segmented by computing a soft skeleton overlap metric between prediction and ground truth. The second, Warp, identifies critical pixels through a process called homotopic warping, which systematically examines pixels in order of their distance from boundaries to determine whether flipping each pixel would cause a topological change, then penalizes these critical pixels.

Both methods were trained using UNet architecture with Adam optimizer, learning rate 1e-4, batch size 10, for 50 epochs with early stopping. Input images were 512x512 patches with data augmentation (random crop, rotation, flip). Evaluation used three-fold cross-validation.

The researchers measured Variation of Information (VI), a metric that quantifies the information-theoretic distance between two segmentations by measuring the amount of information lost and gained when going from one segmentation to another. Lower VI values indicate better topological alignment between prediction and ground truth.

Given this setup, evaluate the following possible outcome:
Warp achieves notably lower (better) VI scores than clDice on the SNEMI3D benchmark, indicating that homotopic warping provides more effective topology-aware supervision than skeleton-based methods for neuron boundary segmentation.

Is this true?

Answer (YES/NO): NO